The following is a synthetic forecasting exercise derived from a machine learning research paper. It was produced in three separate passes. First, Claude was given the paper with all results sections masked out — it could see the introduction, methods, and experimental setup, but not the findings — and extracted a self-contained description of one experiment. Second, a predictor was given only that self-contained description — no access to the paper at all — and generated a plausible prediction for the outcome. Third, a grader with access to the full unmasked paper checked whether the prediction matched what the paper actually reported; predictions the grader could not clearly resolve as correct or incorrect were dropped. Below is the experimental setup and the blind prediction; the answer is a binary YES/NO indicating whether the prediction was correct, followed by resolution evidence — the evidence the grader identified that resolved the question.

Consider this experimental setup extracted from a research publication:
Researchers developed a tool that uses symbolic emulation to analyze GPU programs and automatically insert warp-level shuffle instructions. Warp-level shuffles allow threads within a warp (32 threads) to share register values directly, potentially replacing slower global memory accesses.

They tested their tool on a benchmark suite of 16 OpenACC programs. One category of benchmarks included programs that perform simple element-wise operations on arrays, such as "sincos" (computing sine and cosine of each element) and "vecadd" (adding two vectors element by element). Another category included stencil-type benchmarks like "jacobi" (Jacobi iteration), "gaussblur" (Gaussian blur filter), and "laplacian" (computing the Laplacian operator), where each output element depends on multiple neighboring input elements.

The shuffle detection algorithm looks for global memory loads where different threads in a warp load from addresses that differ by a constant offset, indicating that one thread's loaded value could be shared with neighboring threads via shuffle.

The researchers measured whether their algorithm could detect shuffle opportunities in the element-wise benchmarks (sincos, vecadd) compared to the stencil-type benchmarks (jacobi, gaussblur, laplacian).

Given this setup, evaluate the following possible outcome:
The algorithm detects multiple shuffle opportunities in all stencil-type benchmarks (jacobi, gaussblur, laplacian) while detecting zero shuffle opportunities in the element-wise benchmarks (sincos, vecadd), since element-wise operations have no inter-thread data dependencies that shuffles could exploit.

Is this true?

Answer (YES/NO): YES